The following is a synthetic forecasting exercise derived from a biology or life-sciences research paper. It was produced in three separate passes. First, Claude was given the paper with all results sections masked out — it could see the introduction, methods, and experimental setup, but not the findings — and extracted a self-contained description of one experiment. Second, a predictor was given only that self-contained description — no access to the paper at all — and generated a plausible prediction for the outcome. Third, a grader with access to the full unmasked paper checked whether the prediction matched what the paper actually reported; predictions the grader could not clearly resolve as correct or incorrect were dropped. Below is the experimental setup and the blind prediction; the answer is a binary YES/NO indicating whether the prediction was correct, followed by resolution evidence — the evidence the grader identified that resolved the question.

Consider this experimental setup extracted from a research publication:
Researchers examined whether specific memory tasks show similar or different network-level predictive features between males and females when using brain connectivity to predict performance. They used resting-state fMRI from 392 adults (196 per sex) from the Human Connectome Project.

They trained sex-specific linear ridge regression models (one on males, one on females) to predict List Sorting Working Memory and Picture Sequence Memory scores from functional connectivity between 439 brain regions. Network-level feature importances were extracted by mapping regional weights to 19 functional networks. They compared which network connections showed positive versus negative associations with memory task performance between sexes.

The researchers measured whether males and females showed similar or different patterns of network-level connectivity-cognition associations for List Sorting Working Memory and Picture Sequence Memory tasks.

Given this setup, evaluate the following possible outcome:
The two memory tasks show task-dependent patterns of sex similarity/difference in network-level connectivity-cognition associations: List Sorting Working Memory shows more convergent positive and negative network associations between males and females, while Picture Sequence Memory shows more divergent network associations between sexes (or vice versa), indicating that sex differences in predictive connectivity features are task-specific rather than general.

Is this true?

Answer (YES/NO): NO